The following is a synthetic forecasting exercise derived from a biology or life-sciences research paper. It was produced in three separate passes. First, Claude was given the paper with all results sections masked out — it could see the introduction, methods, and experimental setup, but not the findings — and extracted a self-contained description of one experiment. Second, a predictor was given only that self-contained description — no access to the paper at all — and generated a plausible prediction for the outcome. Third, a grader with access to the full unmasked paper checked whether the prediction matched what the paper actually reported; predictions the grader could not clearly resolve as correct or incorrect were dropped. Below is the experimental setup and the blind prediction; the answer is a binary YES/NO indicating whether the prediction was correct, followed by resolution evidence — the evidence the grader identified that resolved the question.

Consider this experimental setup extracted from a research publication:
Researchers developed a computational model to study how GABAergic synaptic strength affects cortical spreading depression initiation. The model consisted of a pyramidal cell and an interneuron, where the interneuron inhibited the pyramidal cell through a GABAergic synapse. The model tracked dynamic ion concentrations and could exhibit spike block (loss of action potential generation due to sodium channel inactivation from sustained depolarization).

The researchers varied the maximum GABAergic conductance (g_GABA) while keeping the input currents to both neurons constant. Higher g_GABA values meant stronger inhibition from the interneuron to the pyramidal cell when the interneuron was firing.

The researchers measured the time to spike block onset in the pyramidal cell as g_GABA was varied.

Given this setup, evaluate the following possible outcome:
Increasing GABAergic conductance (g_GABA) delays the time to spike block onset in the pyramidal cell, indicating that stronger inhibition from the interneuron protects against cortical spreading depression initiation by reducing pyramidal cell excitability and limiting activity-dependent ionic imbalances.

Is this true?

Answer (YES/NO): YES